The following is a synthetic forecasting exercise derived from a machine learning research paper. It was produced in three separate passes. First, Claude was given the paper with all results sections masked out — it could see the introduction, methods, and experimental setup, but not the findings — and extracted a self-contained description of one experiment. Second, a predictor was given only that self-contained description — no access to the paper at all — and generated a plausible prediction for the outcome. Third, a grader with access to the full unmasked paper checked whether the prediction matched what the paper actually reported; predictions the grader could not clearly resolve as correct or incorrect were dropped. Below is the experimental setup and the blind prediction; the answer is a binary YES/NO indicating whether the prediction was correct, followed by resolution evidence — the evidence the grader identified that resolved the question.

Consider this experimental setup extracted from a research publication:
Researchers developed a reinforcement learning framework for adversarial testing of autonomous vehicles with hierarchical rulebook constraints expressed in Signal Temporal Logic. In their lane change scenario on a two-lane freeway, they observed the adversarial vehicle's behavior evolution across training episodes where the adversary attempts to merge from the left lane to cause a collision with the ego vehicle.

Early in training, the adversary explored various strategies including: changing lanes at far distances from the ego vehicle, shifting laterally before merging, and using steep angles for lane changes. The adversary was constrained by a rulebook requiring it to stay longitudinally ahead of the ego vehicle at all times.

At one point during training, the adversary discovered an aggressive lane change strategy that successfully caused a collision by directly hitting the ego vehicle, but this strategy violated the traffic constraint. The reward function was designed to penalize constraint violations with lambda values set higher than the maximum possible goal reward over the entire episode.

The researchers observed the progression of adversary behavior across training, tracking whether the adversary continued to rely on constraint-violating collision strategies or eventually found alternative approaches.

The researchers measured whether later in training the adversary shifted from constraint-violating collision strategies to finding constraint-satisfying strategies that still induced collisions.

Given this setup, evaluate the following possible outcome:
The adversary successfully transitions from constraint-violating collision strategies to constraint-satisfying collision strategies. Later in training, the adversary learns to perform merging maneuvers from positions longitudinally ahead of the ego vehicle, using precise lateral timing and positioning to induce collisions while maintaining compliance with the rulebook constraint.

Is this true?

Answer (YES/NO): YES